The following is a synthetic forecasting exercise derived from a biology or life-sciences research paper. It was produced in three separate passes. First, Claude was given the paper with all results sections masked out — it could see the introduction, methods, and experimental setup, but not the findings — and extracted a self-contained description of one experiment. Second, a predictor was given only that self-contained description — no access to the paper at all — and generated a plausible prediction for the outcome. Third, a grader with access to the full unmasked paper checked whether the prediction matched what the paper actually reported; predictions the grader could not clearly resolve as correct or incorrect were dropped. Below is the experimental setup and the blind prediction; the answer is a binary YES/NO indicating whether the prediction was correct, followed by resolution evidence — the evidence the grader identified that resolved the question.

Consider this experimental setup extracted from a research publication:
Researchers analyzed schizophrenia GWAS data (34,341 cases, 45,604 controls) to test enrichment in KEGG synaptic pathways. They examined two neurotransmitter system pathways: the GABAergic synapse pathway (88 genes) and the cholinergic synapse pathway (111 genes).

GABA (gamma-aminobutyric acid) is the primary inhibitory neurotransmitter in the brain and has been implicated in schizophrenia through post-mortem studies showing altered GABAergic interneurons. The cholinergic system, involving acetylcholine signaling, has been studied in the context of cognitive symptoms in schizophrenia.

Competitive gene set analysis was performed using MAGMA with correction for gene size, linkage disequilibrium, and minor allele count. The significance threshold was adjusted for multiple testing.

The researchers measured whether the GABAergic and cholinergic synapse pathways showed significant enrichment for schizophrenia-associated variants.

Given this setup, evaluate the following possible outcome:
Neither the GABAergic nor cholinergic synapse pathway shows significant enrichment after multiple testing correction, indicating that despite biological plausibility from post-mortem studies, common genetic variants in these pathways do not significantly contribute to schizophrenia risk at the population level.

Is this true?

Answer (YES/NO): NO